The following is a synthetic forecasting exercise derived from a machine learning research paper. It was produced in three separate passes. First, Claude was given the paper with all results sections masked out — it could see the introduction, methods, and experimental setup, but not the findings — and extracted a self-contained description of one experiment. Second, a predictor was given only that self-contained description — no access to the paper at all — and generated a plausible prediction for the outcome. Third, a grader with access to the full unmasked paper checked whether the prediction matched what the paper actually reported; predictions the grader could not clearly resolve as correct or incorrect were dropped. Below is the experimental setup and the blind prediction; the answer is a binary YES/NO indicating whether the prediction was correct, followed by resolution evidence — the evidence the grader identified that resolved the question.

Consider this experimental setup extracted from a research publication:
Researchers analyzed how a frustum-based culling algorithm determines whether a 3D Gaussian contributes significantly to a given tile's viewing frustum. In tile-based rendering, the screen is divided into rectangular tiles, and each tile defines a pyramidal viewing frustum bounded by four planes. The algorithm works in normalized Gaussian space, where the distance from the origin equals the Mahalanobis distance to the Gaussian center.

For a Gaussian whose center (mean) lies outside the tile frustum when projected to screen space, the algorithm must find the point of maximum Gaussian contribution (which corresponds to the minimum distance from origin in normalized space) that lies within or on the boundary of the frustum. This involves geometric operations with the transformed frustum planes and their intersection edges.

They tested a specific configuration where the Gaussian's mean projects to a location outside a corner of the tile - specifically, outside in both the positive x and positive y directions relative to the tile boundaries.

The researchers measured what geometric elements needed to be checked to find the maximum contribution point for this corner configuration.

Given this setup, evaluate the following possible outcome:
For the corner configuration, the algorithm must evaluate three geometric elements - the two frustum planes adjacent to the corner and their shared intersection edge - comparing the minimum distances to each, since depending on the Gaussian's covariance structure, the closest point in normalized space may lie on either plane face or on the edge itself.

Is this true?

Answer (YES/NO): NO